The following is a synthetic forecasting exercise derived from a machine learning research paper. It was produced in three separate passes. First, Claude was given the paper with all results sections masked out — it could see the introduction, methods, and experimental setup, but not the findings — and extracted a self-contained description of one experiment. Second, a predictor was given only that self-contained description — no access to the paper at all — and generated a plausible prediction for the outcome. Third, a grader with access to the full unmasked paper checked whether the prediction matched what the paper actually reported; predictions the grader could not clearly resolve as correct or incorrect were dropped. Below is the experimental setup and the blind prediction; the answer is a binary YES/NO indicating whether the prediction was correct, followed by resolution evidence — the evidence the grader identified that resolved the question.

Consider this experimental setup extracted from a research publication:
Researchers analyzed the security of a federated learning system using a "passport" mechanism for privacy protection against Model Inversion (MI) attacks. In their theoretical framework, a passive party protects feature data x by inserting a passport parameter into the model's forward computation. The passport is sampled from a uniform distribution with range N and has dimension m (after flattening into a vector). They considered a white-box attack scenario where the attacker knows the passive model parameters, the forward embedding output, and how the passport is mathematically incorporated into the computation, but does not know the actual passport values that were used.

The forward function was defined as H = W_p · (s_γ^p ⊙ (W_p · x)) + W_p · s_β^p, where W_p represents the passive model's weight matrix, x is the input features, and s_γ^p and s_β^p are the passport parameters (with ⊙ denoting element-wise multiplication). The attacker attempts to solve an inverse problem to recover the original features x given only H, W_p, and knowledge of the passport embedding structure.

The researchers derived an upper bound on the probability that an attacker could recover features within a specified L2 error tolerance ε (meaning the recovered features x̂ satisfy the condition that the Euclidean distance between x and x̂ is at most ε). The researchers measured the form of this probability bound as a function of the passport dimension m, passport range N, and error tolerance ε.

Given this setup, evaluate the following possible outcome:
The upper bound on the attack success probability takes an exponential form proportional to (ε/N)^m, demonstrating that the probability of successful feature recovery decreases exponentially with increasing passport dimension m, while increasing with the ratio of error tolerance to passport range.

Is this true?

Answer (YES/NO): YES